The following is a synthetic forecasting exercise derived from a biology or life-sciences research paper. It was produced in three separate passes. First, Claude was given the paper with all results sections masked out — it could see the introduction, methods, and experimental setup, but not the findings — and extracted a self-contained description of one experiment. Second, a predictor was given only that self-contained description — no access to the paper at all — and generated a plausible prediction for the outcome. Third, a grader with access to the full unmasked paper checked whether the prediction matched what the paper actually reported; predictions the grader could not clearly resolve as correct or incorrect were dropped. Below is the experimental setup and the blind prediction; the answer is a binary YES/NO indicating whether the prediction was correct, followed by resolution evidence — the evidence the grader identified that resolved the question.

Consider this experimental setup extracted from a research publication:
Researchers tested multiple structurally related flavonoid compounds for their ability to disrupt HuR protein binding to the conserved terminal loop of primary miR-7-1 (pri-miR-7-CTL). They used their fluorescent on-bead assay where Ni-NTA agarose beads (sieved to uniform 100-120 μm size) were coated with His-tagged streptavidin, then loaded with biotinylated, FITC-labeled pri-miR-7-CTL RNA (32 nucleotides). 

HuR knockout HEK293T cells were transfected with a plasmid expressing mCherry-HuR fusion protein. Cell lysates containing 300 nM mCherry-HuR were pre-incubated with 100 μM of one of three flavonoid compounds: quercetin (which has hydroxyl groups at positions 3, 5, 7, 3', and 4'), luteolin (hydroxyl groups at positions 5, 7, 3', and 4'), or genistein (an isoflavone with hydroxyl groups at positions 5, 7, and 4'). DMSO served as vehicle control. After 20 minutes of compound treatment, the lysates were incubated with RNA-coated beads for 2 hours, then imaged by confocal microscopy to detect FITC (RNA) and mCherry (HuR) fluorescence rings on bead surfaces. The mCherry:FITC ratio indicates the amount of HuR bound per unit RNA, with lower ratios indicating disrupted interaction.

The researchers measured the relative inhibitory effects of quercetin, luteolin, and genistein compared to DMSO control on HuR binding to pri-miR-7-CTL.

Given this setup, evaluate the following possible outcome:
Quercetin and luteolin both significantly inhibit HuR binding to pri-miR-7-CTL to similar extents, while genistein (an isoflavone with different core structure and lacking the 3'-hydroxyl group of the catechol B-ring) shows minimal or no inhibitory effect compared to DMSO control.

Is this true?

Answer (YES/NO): NO